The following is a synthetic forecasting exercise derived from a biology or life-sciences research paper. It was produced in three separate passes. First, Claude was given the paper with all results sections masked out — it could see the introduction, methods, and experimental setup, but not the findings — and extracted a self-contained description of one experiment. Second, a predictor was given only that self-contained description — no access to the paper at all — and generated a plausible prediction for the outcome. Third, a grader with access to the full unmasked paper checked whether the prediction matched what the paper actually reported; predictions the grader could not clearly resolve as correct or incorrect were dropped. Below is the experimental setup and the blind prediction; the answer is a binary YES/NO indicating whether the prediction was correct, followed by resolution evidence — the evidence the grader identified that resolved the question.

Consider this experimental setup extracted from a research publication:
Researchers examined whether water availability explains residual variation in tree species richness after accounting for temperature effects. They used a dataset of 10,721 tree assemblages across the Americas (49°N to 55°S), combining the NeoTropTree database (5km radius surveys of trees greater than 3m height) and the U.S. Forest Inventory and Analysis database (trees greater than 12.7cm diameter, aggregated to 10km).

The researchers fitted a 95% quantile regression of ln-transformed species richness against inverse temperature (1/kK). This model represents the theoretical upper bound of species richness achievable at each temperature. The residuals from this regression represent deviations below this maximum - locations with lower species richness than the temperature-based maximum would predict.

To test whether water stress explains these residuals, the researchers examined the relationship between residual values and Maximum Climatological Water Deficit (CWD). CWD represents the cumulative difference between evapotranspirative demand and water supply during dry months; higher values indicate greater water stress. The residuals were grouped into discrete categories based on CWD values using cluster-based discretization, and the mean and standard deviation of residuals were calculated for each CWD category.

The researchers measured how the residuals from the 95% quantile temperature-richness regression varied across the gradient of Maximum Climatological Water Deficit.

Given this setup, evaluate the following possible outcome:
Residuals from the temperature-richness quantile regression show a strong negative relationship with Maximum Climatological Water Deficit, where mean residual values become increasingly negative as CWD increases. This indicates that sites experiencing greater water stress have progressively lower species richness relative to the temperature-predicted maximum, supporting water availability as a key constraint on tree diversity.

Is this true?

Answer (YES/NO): YES